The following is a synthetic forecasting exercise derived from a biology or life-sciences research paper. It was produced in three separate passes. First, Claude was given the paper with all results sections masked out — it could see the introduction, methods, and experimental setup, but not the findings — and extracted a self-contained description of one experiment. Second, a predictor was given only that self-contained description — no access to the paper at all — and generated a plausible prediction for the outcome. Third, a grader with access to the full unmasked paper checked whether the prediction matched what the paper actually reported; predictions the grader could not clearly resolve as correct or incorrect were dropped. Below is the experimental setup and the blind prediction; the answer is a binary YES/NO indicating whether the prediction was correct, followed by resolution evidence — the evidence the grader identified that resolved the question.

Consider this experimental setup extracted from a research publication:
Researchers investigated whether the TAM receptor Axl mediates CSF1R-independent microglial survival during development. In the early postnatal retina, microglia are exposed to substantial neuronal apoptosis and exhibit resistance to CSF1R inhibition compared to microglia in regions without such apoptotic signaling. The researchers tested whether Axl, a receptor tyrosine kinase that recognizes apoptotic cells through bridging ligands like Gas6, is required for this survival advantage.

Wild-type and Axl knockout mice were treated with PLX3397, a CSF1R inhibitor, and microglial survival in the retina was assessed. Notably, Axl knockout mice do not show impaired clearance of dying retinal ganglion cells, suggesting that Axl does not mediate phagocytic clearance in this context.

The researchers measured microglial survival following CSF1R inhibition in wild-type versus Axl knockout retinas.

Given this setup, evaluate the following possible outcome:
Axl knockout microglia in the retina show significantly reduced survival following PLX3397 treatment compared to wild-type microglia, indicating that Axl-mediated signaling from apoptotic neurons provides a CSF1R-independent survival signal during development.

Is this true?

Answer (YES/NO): YES